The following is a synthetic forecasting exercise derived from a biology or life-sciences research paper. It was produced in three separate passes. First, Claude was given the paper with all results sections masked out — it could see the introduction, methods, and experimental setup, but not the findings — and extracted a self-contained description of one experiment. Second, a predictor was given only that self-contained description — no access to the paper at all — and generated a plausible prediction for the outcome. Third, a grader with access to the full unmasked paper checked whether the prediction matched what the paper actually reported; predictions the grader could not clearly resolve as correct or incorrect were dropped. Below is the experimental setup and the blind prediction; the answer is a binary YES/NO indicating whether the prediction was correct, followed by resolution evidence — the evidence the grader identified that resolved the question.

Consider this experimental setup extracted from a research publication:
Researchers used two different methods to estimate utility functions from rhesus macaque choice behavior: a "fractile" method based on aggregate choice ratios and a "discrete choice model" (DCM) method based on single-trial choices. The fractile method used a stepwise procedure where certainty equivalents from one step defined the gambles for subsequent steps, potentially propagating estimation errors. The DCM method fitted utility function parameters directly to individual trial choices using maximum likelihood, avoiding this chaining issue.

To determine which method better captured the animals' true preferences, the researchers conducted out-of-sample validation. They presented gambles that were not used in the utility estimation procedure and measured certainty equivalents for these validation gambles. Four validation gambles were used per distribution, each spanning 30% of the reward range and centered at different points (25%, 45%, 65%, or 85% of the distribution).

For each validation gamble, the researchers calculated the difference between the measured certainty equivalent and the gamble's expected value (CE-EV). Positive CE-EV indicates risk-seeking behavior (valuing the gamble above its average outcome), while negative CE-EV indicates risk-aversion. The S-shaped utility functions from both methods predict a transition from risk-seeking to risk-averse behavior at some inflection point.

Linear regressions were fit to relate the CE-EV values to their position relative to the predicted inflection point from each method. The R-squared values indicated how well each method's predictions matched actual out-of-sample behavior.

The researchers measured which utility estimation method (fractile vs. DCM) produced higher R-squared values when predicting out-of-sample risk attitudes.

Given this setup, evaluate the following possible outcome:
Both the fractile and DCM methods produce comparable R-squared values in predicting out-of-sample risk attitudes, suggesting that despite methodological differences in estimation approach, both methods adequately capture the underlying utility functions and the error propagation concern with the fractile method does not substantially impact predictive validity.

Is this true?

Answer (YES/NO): NO